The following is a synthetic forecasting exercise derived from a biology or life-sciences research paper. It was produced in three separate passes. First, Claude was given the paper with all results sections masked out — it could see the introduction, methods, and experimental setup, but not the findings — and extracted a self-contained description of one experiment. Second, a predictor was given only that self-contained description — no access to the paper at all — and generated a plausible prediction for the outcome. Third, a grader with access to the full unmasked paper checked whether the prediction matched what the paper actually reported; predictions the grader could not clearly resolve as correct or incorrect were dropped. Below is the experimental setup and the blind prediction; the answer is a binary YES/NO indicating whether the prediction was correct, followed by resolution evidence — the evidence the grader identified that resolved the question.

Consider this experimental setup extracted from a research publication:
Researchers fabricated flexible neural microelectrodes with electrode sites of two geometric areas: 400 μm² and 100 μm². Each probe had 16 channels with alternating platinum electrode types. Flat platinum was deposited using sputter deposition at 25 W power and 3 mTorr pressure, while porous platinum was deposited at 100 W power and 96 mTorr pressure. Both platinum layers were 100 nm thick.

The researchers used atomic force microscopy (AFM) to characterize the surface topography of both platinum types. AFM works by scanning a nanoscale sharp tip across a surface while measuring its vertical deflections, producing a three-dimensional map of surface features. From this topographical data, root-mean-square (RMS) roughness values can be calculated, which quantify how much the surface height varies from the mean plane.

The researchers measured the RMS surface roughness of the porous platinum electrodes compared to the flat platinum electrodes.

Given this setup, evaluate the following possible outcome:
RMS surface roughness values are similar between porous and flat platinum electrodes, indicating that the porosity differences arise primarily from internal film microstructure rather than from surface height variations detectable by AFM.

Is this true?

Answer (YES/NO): NO